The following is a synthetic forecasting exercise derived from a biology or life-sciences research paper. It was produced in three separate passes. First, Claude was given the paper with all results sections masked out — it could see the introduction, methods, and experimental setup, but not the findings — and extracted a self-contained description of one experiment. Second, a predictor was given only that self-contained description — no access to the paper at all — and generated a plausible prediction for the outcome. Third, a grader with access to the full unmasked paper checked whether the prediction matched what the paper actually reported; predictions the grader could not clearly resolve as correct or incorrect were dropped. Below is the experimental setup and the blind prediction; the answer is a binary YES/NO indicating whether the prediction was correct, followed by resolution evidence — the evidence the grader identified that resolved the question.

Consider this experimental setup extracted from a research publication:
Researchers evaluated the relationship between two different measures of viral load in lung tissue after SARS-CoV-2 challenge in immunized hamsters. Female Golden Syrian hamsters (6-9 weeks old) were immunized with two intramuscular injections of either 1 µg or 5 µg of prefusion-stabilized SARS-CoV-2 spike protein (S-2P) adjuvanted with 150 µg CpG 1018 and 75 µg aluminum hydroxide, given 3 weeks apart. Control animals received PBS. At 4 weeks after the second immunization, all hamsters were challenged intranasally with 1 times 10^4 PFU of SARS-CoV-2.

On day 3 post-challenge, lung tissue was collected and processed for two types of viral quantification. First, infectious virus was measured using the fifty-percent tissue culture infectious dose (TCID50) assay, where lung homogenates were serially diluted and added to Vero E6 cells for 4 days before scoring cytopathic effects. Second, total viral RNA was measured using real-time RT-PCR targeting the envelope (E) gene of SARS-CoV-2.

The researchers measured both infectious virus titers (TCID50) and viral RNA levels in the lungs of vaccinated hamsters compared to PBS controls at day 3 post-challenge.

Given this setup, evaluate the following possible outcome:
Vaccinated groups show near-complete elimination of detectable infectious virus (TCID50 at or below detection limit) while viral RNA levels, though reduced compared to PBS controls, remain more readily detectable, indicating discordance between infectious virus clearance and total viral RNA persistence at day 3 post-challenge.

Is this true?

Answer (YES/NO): NO